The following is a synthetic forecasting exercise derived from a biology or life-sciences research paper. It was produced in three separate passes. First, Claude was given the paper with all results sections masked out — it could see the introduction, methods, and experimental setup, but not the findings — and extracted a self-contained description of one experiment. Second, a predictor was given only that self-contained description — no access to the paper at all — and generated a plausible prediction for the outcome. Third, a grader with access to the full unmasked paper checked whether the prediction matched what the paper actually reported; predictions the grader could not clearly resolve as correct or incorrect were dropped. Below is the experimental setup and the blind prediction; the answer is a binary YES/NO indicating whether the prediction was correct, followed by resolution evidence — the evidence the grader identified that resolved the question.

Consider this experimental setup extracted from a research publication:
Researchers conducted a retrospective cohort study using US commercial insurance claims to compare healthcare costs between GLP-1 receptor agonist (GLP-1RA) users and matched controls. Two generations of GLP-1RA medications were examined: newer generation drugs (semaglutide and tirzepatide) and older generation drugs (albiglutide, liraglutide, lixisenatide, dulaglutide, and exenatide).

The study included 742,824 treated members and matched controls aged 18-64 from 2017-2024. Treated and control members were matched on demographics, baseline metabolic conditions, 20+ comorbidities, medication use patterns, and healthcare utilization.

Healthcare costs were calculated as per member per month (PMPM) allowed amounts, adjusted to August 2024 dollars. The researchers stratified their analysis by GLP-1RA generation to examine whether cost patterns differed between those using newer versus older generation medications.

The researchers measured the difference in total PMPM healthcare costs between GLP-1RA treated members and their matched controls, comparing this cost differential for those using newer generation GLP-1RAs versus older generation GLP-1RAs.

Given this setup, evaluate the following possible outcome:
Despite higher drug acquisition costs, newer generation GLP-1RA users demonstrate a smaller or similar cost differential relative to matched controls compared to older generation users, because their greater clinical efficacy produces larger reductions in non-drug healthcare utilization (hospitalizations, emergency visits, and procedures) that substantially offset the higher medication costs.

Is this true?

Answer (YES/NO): YES